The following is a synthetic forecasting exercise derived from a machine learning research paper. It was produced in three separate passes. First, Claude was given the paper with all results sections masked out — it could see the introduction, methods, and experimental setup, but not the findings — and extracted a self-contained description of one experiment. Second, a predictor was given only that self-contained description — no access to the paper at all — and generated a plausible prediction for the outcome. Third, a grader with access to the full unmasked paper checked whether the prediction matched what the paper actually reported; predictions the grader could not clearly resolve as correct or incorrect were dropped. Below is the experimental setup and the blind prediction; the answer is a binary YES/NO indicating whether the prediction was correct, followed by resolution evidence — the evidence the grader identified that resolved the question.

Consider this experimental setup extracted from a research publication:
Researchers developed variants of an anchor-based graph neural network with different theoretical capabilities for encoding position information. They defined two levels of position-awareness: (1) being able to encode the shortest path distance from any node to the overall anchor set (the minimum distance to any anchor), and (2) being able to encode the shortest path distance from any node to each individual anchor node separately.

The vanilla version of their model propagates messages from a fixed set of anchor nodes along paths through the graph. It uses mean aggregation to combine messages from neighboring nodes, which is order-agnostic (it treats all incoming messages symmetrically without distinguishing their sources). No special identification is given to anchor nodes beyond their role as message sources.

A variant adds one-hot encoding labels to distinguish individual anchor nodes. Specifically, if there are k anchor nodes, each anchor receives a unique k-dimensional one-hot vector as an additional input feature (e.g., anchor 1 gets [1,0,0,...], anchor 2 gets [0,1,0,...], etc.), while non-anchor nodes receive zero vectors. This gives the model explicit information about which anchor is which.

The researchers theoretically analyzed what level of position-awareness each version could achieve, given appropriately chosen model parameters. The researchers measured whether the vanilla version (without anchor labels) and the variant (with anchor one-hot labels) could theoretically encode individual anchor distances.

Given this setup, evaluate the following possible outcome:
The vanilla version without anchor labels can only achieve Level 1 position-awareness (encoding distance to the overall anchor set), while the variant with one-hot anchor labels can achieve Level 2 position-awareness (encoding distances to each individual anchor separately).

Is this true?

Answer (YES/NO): YES